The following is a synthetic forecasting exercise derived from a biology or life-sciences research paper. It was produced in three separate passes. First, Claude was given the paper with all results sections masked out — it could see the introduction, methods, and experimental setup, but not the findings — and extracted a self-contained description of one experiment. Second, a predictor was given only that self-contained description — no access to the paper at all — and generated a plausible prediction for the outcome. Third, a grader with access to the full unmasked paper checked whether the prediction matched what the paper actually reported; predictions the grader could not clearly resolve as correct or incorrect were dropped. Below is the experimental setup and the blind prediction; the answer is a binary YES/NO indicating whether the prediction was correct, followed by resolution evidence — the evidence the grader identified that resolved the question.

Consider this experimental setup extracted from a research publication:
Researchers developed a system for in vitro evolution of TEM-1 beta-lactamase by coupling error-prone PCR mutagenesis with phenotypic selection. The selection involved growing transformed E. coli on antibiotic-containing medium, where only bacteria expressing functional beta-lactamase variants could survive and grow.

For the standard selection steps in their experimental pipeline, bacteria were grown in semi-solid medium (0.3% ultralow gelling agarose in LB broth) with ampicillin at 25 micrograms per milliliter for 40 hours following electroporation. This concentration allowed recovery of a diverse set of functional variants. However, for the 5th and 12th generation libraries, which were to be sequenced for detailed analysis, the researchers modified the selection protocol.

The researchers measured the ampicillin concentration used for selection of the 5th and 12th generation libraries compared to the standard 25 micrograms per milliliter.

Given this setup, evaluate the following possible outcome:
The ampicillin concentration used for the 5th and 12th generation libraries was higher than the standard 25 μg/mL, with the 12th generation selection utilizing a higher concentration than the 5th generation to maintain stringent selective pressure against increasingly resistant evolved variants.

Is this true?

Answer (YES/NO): NO